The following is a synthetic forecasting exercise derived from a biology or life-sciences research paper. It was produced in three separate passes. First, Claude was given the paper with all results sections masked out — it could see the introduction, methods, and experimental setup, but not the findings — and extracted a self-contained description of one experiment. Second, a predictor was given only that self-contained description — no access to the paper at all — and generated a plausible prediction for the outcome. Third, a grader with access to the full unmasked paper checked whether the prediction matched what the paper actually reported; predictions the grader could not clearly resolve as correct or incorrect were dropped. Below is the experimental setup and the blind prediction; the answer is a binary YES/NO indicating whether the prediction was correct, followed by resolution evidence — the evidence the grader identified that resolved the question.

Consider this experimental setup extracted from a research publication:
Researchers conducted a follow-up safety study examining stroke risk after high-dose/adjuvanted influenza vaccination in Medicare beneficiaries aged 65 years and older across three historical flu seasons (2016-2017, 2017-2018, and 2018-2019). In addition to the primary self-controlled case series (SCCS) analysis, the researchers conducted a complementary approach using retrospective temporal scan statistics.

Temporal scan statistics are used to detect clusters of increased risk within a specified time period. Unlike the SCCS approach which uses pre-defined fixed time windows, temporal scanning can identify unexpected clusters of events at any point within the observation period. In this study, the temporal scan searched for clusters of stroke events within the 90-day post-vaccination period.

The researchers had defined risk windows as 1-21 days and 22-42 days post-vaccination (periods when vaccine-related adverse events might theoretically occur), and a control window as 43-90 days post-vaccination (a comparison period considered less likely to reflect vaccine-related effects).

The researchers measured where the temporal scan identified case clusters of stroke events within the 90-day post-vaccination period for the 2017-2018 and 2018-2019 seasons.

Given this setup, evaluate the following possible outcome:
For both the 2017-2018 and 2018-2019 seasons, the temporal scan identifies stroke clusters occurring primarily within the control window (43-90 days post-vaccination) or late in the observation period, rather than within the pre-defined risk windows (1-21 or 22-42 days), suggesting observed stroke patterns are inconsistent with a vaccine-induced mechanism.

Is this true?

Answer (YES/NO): YES